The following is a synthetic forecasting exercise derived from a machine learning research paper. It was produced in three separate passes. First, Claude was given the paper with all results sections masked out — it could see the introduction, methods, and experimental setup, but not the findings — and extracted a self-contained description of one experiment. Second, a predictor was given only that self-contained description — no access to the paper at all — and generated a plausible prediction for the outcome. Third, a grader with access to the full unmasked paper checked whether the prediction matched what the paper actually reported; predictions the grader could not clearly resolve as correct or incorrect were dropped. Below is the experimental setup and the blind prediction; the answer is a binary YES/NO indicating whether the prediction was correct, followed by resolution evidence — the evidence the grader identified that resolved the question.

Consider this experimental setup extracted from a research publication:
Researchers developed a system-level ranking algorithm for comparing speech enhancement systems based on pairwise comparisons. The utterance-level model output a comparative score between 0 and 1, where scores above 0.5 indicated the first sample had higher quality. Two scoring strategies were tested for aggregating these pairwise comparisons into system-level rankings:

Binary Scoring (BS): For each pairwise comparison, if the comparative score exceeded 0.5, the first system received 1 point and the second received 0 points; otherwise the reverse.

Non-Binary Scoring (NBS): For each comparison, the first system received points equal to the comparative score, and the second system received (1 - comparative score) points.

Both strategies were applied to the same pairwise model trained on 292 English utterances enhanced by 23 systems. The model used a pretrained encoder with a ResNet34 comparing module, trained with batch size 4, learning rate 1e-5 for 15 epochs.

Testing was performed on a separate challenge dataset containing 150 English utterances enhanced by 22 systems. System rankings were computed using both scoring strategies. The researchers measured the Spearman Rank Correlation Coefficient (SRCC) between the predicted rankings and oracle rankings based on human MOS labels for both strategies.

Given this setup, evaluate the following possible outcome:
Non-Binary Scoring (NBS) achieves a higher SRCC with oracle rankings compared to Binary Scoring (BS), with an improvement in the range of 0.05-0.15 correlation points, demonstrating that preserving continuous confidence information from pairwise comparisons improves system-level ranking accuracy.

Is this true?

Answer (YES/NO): NO